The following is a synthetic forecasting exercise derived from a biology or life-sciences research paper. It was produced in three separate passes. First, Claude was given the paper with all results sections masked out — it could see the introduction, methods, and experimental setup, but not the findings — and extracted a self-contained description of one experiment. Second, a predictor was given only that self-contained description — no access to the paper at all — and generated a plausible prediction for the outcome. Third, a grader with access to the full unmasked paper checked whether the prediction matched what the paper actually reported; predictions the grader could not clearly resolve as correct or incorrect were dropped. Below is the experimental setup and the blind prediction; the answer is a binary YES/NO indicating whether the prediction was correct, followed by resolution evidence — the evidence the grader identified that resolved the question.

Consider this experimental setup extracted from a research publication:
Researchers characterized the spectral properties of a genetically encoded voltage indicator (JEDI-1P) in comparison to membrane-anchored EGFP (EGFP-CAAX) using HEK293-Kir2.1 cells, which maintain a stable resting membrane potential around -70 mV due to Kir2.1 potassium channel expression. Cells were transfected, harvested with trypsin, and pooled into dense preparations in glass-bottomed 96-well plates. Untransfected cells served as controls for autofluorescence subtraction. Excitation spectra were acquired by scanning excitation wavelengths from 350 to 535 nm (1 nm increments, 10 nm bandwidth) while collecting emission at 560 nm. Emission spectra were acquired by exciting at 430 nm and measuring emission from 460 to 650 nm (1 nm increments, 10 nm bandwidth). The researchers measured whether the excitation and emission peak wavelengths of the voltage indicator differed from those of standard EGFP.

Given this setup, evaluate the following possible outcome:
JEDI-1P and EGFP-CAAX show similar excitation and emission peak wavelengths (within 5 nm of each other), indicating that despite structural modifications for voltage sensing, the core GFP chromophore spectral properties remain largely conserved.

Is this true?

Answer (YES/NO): YES